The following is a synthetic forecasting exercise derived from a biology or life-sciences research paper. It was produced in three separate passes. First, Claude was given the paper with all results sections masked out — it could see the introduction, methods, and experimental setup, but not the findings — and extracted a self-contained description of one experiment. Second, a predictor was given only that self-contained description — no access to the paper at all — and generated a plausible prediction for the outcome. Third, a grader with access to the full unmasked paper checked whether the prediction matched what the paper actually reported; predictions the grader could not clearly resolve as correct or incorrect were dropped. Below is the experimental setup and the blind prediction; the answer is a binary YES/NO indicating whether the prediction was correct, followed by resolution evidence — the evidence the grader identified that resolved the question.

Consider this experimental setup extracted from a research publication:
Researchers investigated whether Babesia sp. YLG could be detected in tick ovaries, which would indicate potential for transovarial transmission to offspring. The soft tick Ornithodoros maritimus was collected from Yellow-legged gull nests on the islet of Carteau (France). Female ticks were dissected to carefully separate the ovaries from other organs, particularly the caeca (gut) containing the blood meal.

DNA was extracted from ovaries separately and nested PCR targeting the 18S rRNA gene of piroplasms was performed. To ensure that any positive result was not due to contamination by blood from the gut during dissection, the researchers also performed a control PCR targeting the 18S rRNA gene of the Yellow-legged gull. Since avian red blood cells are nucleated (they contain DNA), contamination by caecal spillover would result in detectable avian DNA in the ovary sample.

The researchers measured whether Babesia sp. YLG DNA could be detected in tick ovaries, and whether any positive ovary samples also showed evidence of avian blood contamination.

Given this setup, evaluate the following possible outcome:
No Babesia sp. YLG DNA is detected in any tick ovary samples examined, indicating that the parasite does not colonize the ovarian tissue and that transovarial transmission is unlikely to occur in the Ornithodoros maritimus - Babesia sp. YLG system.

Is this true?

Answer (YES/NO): NO